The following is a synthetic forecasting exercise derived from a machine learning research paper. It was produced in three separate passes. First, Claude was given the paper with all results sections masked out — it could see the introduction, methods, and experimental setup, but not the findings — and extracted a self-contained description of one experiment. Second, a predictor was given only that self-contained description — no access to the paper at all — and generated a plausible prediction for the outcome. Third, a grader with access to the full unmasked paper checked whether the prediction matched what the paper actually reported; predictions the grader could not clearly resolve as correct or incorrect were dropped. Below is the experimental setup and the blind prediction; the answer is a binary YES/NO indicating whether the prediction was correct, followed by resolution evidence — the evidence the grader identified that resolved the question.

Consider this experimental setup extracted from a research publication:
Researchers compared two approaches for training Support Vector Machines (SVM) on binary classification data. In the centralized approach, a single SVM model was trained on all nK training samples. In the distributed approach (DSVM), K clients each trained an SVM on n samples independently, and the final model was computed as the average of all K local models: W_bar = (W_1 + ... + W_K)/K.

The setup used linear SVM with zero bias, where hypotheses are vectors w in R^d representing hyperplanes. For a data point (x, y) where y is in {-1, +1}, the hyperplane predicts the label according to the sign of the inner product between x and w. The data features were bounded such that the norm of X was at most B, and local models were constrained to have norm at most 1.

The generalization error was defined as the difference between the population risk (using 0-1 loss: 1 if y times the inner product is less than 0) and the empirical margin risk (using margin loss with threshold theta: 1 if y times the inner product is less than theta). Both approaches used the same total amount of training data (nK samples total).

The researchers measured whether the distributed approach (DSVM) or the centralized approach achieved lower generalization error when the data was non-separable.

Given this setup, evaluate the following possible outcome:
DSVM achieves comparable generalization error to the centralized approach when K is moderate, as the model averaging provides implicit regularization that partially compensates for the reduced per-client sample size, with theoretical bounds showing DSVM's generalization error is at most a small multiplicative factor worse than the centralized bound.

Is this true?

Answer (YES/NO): NO